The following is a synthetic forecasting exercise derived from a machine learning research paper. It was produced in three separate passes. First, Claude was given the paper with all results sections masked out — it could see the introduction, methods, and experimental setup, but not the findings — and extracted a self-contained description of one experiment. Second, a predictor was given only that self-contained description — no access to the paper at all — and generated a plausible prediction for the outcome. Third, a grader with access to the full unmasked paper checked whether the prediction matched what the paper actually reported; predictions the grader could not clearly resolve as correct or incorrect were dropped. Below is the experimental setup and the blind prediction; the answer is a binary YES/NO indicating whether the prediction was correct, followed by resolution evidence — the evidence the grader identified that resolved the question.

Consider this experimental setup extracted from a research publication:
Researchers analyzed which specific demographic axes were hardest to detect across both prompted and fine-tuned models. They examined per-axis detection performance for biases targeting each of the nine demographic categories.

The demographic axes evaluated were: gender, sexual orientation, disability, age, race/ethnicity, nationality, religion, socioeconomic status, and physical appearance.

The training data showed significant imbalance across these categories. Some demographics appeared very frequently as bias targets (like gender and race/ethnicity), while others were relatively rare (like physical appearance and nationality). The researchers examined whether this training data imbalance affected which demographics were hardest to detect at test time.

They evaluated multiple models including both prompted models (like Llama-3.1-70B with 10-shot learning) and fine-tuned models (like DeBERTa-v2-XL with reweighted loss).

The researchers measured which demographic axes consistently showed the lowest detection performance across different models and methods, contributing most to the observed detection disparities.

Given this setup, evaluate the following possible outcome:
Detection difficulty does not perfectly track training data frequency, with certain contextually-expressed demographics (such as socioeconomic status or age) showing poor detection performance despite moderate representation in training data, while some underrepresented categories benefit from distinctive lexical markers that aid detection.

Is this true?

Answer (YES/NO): NO